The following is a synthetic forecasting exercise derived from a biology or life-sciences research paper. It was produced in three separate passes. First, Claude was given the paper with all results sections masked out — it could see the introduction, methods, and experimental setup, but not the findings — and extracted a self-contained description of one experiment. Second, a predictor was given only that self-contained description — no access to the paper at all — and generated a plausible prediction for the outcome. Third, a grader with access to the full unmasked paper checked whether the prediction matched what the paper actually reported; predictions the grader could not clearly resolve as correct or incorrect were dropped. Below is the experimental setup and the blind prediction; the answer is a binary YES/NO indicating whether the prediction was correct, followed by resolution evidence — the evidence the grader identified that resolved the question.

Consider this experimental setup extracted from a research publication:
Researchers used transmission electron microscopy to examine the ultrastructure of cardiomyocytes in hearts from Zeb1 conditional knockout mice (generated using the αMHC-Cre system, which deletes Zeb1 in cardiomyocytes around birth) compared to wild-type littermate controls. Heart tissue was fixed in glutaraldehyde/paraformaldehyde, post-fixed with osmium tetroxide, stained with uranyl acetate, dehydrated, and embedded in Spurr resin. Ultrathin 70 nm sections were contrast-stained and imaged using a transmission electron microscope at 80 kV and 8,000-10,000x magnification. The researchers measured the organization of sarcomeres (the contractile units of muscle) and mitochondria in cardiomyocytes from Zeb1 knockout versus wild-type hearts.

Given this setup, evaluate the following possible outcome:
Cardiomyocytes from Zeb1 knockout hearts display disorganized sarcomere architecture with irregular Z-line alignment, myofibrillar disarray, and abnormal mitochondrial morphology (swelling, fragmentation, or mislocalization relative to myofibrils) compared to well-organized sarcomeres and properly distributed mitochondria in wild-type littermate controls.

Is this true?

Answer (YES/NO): YES